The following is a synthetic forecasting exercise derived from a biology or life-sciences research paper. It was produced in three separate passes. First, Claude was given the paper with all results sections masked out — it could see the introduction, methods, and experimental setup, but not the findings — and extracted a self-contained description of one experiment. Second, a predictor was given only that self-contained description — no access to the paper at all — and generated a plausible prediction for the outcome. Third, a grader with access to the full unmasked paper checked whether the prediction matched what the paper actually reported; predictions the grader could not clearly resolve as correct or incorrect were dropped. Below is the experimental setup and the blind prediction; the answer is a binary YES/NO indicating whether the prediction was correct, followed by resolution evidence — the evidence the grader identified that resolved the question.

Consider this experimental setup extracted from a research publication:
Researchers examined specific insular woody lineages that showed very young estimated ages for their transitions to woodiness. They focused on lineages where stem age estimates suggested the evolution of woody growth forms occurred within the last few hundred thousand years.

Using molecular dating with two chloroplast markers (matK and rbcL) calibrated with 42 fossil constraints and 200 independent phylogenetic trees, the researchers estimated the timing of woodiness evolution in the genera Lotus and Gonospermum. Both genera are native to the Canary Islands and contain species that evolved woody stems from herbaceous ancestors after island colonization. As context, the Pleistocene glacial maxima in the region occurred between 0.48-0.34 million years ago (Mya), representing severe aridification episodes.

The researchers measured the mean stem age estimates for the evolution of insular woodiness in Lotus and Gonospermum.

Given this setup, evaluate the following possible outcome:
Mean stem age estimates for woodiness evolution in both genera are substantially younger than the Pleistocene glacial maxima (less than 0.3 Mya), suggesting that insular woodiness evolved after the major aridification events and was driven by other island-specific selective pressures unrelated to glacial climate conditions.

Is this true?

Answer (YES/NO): NO